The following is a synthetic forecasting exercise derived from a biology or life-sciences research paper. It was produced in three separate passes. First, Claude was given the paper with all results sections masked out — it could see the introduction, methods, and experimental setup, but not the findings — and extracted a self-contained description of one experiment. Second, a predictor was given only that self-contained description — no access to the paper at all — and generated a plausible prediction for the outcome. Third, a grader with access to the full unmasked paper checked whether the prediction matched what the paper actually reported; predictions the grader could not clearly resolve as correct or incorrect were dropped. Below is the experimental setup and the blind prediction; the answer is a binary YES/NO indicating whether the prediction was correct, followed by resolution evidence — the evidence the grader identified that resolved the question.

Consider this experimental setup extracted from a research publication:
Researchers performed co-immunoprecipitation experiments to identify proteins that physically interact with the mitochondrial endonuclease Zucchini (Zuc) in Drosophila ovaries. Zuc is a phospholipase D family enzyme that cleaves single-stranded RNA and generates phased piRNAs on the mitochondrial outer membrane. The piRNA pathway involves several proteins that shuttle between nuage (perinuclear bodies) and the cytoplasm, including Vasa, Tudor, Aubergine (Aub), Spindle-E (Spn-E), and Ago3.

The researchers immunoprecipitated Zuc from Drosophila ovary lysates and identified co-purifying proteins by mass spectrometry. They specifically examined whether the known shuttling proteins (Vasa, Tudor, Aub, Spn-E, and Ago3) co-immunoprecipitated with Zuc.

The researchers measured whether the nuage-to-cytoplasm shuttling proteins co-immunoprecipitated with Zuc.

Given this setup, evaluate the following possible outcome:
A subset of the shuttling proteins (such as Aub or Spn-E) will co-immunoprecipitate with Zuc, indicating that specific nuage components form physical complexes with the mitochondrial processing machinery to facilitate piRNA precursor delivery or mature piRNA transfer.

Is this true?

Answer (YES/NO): NO